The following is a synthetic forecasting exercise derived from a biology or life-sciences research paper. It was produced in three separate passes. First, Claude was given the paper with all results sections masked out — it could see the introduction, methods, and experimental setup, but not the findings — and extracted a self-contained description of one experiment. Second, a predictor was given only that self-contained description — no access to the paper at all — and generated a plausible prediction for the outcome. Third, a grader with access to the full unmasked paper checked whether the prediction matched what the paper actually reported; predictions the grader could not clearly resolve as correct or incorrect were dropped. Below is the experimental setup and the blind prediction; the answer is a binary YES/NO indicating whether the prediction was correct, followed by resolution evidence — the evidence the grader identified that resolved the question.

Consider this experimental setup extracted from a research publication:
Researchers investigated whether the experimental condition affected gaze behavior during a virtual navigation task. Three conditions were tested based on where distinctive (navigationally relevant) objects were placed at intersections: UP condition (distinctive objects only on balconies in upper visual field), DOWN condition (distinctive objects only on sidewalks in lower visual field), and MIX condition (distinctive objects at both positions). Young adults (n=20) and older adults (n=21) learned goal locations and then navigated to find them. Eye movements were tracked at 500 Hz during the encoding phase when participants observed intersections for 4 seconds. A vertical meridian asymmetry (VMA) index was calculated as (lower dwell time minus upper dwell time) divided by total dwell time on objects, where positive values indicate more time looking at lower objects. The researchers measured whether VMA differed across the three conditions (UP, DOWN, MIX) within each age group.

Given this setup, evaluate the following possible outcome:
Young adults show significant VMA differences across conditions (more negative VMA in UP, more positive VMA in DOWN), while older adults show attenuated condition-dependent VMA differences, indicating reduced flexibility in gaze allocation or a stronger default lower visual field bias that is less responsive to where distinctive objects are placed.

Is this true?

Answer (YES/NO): NO